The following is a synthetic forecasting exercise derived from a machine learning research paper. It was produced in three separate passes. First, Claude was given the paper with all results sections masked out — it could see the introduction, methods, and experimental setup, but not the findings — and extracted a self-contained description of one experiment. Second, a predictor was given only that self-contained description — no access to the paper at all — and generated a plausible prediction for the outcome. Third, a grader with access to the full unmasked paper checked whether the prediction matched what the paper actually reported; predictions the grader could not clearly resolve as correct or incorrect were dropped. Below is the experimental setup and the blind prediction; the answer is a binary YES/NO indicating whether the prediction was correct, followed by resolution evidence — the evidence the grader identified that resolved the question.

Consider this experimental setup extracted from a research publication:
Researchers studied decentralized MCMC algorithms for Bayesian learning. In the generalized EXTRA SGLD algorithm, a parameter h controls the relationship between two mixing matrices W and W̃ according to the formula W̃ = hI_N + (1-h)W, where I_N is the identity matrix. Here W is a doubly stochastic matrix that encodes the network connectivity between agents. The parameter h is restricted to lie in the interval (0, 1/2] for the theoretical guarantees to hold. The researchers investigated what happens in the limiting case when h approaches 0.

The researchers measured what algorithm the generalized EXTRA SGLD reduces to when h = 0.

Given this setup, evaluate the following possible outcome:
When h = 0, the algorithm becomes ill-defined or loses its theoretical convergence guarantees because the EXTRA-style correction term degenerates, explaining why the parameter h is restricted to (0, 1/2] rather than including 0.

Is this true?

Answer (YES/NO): NO